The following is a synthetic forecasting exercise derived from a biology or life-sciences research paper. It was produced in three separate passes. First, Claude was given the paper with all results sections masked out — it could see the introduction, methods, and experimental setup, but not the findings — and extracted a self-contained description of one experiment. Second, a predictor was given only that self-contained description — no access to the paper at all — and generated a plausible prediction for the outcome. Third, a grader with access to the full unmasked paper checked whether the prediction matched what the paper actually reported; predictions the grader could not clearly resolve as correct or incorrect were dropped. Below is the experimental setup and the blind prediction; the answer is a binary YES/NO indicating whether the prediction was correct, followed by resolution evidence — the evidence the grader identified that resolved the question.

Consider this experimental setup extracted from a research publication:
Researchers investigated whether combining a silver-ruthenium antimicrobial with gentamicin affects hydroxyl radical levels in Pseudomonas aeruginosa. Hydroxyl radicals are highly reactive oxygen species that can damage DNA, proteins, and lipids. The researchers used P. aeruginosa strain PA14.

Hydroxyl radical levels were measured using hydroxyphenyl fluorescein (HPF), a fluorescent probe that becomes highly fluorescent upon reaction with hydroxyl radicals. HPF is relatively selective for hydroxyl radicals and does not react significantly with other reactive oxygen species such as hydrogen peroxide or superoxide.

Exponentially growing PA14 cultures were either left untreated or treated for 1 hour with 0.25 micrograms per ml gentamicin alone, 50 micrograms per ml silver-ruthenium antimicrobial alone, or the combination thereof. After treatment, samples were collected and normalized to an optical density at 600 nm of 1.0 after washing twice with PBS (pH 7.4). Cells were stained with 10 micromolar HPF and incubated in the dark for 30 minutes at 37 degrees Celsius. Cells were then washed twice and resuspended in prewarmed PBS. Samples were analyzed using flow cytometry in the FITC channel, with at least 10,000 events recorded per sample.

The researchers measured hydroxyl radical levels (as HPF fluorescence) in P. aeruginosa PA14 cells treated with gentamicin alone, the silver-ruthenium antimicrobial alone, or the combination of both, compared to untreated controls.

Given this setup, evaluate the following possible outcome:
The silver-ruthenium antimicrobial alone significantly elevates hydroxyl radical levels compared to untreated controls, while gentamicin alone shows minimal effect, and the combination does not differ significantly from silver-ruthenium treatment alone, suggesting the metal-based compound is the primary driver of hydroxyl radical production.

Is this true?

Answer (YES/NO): NO